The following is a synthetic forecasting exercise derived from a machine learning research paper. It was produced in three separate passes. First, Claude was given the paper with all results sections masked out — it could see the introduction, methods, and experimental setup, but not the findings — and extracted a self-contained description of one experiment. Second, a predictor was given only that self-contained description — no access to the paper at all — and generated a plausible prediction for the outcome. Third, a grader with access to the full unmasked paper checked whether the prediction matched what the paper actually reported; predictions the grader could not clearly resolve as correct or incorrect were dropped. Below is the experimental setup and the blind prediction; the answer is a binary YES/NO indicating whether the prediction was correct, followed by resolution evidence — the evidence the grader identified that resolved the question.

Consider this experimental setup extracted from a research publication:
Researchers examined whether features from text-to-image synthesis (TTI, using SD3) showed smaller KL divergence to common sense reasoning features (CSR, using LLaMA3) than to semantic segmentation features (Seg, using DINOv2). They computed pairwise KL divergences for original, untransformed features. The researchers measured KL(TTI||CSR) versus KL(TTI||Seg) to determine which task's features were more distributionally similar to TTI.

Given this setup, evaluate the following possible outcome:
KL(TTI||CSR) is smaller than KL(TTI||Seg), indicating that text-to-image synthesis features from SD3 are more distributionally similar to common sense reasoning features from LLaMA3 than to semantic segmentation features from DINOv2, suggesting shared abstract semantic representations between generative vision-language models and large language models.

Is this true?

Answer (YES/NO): YES